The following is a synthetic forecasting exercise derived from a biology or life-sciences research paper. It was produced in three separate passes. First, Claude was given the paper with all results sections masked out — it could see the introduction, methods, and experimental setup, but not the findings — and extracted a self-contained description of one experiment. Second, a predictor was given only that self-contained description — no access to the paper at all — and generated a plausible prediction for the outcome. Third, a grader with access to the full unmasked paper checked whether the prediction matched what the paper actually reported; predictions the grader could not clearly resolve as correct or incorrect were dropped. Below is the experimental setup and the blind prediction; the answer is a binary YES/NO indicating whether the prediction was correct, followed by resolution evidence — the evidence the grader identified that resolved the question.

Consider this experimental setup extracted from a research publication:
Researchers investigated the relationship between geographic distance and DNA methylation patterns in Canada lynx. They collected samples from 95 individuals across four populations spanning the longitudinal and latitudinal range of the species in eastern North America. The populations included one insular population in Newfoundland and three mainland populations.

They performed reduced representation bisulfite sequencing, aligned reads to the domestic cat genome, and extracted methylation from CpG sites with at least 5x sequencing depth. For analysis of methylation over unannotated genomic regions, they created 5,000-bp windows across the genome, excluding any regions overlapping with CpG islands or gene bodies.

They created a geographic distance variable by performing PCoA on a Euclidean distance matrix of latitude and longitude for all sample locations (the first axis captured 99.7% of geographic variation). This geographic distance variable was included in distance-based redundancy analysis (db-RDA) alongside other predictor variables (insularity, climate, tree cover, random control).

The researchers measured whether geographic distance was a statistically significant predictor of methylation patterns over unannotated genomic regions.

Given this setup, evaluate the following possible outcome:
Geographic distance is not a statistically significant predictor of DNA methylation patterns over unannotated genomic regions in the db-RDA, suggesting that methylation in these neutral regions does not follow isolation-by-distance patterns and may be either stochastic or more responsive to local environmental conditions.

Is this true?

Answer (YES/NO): NO